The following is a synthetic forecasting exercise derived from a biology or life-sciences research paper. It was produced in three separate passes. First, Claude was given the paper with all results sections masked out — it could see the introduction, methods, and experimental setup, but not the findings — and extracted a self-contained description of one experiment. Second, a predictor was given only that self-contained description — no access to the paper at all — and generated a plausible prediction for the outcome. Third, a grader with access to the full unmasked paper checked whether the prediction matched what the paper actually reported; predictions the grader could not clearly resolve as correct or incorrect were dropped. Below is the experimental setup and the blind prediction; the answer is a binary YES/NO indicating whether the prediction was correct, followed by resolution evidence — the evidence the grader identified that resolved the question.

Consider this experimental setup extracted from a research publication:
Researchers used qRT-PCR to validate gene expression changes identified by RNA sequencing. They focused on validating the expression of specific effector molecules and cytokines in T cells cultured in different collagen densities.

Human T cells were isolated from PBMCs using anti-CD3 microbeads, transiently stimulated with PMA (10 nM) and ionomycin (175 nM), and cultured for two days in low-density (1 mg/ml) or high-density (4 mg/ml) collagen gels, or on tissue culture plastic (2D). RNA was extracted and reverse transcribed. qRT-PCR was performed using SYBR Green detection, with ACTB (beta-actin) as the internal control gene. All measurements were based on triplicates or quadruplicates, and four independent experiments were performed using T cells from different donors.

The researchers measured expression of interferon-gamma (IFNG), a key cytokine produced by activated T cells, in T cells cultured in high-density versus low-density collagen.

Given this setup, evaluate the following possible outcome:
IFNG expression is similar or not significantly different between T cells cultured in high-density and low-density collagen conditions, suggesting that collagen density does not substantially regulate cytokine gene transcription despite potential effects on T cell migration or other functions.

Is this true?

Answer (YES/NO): NO